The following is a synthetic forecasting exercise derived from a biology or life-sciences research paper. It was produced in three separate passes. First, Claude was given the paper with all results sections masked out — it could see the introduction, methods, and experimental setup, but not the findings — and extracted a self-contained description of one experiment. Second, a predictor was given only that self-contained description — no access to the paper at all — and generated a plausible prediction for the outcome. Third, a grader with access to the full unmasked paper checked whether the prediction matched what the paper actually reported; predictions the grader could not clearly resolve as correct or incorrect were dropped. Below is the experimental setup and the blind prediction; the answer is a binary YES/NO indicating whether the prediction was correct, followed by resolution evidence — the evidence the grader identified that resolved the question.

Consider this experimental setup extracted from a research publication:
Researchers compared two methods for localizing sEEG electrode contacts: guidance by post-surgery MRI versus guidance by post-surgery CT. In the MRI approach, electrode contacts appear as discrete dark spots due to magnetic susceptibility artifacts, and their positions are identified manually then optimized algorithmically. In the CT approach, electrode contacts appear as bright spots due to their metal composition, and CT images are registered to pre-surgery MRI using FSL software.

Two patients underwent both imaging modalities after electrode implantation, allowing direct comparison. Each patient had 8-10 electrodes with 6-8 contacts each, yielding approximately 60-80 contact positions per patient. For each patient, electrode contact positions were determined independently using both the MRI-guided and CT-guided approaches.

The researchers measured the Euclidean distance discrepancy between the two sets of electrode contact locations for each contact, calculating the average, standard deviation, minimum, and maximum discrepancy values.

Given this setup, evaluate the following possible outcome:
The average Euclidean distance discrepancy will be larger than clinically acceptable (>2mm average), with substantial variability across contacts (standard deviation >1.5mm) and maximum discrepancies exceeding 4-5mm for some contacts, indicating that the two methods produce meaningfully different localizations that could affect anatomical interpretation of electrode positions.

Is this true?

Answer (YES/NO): NO